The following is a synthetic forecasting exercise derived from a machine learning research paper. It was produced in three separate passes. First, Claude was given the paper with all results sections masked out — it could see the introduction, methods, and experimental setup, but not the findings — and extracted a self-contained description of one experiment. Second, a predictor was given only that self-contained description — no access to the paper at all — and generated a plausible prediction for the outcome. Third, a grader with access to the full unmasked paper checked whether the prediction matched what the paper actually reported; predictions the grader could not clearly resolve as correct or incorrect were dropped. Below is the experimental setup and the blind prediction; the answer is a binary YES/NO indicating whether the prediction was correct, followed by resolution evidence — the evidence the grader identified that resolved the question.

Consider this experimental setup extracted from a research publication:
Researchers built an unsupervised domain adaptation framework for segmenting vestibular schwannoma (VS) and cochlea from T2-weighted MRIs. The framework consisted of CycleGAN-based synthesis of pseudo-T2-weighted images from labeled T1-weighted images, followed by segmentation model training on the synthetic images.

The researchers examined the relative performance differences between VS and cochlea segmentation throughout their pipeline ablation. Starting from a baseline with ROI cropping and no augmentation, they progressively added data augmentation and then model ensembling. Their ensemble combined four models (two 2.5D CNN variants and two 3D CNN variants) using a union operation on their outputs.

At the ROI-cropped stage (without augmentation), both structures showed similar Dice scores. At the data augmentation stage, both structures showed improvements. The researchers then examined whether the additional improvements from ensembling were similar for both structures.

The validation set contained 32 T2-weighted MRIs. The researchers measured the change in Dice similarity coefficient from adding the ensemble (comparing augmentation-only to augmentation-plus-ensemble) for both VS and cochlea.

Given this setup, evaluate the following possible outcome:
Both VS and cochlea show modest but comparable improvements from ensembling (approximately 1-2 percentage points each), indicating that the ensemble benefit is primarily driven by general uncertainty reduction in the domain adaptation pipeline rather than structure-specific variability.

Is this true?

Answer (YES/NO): NO